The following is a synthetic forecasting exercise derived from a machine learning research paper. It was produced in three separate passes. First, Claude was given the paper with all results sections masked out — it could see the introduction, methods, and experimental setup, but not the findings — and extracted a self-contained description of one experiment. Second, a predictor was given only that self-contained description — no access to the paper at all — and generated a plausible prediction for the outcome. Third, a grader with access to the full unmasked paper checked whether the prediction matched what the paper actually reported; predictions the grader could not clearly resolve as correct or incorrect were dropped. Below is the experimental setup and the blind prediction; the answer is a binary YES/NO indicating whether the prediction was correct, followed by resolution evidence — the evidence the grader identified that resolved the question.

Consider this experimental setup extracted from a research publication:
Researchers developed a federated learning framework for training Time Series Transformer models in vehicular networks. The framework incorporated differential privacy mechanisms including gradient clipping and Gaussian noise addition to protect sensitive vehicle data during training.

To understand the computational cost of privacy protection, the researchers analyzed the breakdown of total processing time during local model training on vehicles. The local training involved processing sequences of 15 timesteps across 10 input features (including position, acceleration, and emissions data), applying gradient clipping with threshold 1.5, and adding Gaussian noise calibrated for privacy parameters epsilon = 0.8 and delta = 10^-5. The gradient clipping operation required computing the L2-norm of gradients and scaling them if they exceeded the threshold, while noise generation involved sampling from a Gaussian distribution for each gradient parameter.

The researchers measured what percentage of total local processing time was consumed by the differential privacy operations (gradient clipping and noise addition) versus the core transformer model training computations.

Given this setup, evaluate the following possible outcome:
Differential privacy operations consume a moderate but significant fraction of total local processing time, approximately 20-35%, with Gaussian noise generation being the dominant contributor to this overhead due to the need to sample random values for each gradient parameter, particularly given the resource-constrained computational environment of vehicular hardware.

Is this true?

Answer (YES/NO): NO